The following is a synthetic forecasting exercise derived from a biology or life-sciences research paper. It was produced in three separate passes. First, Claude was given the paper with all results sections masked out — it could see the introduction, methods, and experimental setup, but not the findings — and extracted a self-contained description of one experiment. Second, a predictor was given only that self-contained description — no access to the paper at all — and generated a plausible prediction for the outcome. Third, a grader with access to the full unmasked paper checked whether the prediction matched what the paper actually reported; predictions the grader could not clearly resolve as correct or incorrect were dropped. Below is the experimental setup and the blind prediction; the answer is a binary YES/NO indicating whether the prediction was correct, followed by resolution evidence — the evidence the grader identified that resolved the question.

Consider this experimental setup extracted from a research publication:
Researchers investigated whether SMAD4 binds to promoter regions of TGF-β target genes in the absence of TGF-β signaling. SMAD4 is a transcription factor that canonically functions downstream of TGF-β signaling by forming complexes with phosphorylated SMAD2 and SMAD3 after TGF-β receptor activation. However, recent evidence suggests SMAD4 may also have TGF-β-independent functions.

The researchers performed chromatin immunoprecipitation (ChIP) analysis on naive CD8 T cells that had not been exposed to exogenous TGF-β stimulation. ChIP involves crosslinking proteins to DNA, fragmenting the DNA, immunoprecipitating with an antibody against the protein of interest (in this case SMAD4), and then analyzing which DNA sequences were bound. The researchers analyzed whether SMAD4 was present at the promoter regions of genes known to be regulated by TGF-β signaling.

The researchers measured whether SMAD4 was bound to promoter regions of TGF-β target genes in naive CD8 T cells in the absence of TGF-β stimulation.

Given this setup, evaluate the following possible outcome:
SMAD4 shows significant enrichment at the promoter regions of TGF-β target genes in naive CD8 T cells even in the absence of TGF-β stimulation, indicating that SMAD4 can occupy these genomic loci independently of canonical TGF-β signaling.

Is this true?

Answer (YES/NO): YES